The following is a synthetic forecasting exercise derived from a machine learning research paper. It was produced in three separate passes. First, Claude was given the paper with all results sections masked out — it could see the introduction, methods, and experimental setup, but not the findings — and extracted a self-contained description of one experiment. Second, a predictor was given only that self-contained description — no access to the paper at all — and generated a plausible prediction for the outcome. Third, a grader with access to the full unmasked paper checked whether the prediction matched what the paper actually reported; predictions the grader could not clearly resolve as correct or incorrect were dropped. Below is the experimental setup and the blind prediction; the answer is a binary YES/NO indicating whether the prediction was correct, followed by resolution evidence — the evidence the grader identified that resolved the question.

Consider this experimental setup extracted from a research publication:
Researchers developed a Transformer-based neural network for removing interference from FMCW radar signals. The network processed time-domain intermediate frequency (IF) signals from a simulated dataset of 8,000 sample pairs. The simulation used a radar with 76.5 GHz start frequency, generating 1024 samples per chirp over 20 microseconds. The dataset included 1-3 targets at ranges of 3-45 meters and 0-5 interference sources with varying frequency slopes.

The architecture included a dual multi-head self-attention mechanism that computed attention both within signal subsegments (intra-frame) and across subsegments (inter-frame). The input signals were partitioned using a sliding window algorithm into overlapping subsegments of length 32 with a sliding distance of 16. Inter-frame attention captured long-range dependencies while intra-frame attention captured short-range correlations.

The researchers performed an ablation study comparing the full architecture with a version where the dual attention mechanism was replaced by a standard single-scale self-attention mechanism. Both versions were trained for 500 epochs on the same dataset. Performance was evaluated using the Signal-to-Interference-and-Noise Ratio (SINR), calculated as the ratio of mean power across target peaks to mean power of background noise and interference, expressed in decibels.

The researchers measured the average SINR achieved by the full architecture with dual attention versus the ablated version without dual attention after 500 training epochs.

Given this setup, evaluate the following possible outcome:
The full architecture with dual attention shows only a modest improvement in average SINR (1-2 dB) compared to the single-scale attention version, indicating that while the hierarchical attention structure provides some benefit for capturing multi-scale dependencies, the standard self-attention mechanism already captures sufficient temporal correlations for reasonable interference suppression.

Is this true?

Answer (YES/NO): NO